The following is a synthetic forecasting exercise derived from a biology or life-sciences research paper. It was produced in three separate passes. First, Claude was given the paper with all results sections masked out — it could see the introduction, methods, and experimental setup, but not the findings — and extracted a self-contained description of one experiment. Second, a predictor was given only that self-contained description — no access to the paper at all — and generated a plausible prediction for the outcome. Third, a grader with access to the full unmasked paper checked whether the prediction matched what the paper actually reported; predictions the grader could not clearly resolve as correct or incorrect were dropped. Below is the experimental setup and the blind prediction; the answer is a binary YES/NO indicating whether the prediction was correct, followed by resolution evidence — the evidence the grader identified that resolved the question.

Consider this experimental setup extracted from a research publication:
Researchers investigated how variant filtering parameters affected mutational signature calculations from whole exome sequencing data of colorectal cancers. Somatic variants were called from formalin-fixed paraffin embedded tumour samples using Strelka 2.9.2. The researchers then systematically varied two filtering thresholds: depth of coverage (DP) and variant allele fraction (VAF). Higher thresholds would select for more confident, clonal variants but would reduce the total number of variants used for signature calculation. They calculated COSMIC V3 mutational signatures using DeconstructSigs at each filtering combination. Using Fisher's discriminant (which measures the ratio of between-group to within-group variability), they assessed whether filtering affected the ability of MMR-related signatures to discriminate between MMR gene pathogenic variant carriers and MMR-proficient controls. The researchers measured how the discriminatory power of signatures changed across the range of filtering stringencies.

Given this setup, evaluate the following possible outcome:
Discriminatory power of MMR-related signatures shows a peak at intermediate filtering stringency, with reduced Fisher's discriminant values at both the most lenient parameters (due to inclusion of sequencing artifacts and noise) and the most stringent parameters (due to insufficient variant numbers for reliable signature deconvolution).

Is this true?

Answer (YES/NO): YES